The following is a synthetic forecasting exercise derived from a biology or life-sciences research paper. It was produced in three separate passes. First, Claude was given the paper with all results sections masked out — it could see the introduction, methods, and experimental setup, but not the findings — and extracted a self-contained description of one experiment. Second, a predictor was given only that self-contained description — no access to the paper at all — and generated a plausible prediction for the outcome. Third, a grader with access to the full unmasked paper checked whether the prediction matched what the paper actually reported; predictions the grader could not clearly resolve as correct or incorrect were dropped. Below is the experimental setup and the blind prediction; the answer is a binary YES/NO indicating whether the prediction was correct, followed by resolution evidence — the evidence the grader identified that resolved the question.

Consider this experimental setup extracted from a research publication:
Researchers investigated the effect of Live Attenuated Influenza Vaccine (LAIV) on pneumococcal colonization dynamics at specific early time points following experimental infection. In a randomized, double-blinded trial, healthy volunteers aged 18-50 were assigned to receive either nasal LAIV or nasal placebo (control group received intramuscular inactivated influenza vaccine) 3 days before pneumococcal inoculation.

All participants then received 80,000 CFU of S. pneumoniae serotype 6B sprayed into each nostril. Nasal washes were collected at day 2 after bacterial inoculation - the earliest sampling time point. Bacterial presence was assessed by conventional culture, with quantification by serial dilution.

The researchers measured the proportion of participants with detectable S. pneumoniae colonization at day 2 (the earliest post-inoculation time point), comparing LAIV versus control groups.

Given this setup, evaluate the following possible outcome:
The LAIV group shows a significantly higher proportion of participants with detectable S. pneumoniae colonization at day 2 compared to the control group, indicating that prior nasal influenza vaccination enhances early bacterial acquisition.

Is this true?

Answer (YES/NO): NO